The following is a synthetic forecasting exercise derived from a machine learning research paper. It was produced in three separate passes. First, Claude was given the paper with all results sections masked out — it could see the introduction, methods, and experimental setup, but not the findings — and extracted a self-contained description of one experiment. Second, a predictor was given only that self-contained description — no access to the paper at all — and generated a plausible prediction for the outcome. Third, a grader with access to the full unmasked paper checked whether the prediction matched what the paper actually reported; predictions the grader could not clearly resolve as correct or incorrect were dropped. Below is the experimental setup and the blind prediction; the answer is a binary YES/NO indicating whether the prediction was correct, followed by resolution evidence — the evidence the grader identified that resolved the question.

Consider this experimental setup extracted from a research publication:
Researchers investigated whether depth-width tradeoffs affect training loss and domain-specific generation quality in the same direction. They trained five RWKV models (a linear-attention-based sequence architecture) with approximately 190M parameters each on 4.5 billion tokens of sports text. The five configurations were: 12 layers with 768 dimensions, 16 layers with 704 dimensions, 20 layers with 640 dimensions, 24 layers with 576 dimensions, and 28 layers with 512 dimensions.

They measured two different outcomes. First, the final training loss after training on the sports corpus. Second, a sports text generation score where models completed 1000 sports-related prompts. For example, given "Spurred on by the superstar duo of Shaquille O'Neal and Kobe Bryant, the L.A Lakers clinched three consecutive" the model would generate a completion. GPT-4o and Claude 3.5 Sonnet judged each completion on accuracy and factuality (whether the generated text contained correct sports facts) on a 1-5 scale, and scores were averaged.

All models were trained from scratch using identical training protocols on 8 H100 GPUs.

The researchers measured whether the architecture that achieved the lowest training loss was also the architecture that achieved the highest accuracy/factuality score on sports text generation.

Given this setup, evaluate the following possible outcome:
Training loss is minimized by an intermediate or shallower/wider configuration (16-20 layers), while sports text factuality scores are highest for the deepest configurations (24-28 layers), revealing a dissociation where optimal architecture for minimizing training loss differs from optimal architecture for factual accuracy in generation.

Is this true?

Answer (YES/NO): NO